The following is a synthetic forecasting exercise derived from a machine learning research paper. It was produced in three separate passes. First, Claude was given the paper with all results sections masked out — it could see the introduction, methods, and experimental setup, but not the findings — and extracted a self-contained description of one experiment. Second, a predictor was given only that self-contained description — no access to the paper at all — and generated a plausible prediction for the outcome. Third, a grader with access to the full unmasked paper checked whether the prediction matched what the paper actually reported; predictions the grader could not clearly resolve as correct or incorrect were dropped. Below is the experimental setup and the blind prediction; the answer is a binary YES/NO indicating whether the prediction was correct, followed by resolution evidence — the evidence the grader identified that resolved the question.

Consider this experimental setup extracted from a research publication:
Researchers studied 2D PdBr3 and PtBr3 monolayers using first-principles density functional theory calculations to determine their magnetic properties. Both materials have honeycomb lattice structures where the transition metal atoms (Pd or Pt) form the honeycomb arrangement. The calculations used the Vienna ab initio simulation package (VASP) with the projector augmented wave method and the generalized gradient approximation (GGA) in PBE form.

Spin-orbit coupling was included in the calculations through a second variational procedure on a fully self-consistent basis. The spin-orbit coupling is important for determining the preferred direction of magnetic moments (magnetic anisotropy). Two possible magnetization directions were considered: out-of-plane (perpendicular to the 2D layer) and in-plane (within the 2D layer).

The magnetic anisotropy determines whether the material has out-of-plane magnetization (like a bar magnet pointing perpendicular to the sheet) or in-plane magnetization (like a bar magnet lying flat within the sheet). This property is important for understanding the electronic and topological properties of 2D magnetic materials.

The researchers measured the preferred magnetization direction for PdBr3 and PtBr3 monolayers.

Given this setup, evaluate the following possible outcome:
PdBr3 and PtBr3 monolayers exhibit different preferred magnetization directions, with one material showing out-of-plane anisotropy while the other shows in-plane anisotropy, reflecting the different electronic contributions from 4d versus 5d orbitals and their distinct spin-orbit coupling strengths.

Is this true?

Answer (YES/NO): NO